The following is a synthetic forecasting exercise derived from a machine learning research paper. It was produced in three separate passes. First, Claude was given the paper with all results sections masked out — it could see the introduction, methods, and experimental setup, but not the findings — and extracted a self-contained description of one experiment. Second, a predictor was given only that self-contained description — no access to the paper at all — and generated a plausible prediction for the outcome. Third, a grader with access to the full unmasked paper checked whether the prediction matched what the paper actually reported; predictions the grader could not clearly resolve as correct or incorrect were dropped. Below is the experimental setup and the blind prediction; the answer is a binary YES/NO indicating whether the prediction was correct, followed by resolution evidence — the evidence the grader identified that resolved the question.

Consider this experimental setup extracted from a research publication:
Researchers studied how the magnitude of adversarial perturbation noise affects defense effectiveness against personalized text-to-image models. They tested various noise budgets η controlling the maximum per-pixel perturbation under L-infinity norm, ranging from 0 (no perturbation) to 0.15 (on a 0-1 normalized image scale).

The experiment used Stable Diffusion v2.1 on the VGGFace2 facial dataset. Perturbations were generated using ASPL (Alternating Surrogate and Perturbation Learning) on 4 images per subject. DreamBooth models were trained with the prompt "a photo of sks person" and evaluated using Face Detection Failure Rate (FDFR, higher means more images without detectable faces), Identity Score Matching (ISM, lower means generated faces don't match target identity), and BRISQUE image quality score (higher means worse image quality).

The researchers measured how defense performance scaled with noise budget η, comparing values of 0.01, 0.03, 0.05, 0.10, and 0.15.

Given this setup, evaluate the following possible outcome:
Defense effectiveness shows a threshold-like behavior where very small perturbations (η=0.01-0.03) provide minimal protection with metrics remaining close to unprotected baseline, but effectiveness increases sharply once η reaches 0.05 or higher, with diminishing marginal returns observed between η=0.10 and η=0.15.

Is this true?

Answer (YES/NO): NO